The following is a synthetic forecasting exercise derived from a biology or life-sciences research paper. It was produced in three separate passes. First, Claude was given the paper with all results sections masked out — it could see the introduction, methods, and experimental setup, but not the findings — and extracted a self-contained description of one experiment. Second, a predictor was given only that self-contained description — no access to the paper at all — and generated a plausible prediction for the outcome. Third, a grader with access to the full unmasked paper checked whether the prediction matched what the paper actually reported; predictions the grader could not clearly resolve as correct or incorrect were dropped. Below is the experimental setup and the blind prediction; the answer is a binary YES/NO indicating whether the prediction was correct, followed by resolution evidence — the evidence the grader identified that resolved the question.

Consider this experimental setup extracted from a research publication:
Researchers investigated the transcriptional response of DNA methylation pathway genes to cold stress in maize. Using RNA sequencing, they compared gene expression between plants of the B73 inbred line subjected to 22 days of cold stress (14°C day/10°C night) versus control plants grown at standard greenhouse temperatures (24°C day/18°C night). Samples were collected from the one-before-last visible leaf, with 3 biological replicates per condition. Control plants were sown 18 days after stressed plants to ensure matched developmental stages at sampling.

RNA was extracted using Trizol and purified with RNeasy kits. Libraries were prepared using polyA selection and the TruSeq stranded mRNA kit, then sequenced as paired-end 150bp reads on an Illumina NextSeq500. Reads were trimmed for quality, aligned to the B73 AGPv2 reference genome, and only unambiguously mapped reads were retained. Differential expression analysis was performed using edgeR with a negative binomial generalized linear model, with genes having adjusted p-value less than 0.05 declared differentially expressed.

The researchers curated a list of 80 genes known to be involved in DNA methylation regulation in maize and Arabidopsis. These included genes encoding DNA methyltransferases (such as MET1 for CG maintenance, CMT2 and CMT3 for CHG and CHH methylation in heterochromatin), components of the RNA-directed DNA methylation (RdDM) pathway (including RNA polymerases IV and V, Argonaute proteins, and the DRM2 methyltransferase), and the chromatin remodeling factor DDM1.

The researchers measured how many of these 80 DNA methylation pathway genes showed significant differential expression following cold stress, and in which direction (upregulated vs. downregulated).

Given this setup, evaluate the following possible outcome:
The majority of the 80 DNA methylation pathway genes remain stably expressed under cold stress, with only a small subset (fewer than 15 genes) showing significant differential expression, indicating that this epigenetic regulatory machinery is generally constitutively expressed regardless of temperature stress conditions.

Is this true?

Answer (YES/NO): NO